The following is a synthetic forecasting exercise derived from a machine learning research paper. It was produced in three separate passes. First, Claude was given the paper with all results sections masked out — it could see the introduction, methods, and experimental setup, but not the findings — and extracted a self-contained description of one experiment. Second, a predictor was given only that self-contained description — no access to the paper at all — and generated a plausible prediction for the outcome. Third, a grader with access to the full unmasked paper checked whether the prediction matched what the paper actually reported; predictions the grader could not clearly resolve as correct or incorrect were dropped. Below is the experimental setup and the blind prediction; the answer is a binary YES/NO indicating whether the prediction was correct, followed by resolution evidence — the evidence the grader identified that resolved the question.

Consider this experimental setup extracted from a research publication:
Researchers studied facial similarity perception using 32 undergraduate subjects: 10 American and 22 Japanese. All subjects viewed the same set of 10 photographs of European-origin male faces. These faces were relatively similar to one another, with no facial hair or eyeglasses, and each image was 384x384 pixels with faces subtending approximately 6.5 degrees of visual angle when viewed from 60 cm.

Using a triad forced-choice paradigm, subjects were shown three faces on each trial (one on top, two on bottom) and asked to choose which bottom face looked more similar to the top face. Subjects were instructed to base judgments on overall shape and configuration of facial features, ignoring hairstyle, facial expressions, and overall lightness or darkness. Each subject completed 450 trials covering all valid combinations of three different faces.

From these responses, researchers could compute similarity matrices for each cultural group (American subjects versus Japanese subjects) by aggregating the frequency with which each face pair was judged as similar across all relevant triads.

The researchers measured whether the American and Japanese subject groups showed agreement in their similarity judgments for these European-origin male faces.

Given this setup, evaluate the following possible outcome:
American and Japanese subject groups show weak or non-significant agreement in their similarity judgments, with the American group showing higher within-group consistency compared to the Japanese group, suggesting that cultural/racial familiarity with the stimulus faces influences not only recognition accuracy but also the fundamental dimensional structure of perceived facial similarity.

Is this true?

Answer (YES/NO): NO